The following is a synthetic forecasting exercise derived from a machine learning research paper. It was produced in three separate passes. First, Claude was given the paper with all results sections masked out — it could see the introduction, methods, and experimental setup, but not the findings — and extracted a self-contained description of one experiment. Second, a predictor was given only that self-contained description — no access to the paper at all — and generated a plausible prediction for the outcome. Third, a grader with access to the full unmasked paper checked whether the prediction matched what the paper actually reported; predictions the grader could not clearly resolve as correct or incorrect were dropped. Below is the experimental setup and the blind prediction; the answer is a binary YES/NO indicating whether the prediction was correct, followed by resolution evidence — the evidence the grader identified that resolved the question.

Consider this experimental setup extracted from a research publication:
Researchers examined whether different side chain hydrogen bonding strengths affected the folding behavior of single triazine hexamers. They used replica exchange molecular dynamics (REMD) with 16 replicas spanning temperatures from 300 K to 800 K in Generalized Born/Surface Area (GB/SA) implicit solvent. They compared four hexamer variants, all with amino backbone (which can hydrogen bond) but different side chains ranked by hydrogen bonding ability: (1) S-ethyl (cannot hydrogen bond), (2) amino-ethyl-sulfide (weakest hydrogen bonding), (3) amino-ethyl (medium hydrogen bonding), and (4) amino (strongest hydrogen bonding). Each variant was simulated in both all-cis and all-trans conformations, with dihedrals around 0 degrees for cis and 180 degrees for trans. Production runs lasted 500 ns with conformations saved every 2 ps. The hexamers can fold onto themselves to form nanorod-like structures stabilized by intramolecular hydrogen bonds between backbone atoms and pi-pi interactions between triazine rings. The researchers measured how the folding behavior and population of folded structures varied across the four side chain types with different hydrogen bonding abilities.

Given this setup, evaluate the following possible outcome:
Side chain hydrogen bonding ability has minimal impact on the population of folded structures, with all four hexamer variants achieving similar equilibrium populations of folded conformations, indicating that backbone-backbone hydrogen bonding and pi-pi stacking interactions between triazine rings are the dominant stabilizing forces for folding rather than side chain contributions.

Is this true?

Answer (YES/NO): NO